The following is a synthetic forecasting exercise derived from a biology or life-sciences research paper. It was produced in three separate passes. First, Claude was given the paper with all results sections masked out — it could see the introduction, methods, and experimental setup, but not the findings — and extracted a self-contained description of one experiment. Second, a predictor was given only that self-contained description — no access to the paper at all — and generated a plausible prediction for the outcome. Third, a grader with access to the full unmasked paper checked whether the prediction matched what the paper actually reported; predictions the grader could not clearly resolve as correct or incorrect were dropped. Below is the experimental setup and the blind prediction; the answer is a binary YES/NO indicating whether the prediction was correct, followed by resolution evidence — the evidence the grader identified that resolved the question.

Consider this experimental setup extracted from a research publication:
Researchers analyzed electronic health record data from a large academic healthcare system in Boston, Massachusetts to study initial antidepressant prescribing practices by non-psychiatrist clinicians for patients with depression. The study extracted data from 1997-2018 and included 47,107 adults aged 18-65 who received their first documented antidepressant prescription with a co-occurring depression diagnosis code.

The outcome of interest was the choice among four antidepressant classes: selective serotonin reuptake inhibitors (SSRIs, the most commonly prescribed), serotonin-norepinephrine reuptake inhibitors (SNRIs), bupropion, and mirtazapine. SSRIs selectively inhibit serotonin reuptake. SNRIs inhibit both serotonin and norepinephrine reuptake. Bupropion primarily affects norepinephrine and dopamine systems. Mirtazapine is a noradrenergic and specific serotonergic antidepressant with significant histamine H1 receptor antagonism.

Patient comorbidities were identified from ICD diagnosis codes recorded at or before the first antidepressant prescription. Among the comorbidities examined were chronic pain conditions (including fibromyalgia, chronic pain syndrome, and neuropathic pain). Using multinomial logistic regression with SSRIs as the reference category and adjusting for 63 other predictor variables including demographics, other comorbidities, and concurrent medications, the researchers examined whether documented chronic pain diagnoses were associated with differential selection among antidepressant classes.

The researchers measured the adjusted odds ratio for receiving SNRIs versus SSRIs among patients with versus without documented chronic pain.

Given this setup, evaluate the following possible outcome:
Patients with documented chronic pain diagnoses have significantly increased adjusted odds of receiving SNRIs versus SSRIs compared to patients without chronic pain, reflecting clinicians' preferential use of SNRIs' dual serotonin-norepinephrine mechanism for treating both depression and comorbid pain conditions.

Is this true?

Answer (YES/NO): YES